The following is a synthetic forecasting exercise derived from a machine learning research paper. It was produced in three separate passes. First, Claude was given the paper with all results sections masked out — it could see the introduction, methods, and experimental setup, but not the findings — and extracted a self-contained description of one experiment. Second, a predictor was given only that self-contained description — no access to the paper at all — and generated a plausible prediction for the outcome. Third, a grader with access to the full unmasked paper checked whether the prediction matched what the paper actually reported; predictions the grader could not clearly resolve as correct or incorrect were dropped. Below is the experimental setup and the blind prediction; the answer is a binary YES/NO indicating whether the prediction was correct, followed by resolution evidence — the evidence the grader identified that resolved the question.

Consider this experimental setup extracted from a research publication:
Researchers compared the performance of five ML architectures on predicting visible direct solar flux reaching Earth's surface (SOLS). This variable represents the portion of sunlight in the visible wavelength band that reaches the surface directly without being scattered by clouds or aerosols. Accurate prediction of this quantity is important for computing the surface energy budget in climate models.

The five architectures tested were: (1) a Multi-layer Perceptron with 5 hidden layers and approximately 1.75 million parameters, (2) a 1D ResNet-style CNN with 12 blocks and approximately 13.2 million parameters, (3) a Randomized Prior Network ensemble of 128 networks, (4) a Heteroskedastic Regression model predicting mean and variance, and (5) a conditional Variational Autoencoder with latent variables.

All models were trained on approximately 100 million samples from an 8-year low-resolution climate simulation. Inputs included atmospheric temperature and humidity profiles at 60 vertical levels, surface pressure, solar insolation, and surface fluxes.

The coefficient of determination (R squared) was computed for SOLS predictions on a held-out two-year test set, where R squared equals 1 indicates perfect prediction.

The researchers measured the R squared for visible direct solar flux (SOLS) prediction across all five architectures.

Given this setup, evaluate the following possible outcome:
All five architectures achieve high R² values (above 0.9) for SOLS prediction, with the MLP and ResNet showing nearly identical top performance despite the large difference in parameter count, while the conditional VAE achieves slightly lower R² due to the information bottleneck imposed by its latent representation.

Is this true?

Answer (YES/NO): NO